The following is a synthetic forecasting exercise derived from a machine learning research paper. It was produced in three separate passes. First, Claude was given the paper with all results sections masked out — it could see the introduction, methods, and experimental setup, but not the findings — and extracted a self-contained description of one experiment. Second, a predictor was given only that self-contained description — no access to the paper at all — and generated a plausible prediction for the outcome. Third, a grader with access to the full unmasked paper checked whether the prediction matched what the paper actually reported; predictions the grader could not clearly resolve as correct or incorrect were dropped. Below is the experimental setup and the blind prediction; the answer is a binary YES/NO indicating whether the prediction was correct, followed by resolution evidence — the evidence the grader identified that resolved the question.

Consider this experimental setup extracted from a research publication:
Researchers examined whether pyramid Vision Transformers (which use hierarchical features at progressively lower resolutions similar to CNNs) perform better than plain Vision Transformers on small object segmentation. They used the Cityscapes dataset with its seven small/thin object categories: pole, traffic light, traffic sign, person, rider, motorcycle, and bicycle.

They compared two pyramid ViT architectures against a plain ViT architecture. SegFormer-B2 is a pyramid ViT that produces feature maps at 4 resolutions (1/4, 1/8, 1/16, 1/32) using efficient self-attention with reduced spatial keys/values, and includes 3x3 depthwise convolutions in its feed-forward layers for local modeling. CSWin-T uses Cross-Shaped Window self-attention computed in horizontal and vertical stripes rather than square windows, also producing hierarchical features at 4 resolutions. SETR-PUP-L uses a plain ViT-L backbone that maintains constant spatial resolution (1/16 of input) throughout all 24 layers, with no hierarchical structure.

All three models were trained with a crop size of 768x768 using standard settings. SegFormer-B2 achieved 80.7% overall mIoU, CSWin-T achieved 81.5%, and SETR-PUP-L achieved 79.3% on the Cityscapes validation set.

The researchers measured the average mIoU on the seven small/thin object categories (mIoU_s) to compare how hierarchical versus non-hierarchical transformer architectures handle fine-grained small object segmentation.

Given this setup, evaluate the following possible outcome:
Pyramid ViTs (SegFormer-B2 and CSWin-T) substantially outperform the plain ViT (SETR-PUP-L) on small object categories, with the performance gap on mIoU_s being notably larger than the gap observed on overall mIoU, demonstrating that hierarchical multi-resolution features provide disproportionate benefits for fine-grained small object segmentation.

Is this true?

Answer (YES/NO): YES